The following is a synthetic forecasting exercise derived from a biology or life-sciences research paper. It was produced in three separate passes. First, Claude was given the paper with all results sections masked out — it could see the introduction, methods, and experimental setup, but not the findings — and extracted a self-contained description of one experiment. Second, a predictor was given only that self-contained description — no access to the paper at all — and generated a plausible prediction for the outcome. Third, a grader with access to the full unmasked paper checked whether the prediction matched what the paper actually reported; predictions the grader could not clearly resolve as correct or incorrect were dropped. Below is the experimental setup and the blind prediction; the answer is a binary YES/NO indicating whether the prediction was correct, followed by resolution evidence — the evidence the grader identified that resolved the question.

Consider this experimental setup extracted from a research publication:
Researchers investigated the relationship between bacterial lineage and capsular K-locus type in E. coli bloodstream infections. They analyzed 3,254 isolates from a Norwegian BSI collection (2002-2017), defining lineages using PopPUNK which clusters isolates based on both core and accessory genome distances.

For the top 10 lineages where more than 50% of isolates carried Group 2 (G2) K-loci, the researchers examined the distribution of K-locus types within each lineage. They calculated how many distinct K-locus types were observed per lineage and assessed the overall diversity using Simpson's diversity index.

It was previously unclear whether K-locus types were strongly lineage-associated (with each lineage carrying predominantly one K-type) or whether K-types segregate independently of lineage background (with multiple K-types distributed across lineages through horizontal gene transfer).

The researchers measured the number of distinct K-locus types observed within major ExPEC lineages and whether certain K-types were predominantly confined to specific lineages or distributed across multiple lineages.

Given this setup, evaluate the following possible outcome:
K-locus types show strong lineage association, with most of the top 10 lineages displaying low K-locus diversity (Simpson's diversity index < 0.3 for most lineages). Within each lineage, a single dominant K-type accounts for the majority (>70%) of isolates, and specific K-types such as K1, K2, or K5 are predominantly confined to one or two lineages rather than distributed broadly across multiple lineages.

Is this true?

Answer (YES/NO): NO